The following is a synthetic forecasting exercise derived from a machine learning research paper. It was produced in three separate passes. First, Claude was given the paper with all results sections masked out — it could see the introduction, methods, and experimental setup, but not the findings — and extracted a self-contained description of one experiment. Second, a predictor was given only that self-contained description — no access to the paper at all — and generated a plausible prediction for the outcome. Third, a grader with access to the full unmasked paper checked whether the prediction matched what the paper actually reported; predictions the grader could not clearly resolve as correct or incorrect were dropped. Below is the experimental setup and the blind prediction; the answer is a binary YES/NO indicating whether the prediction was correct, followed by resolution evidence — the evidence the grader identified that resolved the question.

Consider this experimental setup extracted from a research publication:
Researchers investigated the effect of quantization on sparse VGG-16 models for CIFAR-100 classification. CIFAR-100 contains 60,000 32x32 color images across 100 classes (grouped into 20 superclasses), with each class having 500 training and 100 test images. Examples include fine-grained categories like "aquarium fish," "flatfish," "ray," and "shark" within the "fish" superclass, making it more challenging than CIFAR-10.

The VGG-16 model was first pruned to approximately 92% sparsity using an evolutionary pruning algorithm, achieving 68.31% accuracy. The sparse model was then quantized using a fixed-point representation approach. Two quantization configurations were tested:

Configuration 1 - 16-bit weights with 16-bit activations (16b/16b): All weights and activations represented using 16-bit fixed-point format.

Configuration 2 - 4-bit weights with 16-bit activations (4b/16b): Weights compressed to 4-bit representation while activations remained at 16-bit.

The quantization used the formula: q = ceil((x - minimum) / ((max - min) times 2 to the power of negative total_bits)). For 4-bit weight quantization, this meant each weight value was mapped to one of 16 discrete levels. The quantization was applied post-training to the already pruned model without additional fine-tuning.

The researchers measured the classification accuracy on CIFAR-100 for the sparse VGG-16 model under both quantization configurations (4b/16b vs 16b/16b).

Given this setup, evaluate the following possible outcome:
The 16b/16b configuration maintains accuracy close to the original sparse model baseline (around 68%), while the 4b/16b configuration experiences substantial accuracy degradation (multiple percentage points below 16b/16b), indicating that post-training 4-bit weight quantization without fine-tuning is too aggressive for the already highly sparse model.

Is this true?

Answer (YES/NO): NO